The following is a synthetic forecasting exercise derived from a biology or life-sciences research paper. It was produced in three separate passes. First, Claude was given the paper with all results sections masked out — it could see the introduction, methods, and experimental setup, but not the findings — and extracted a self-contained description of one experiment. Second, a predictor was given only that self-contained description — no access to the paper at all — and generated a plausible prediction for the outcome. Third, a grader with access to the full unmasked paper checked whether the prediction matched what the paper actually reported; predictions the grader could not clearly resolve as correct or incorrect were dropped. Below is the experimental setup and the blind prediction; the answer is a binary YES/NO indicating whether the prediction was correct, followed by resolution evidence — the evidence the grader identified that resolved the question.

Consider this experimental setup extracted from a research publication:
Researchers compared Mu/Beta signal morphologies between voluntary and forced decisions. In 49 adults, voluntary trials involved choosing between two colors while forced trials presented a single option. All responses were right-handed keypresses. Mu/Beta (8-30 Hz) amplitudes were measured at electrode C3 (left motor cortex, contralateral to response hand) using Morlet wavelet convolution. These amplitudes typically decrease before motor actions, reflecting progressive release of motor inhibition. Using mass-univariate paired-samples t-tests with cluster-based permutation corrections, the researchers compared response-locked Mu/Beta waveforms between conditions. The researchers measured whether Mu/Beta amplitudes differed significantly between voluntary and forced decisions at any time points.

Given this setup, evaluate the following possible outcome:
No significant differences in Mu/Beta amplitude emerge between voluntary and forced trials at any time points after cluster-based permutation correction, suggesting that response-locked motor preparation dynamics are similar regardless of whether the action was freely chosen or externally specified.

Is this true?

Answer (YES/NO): NO